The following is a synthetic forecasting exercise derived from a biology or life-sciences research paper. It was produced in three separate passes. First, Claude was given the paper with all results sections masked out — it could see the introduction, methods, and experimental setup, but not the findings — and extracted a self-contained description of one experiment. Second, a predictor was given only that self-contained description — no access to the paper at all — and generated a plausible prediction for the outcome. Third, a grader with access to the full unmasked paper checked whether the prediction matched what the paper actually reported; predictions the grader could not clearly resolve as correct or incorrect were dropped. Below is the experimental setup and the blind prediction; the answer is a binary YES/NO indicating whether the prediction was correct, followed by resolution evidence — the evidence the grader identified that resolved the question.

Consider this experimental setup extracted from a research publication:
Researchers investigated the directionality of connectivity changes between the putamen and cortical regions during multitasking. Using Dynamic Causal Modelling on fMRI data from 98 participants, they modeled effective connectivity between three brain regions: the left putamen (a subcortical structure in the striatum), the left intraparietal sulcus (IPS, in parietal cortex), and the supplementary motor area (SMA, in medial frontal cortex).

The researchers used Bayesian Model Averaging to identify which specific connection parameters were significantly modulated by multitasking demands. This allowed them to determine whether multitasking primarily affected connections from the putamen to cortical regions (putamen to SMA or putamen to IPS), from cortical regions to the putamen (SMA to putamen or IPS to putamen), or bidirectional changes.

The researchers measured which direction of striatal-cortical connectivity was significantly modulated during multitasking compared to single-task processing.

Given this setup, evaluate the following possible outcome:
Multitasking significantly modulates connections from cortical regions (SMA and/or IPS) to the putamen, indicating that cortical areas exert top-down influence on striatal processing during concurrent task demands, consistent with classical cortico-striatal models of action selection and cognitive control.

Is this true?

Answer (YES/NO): NO